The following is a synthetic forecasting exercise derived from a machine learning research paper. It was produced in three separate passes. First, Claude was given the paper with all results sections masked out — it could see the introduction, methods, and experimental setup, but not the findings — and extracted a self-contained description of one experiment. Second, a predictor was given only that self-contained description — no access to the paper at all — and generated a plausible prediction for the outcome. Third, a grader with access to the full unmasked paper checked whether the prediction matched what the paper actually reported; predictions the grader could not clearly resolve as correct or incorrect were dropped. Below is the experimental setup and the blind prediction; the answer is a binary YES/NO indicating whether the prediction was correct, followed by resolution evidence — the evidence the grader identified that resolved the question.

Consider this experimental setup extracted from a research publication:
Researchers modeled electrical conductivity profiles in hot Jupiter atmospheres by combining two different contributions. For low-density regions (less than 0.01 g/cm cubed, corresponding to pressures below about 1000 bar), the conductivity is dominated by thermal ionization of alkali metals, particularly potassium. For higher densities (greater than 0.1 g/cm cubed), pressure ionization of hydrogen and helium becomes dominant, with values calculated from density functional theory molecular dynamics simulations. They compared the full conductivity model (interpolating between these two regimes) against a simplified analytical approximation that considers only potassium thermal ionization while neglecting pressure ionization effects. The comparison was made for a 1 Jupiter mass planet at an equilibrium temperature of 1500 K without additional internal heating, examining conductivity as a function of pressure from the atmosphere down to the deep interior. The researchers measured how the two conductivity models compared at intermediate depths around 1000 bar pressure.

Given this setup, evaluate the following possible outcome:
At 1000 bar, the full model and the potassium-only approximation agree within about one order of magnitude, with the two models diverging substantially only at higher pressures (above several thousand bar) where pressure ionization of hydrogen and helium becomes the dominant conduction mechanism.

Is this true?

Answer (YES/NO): NO